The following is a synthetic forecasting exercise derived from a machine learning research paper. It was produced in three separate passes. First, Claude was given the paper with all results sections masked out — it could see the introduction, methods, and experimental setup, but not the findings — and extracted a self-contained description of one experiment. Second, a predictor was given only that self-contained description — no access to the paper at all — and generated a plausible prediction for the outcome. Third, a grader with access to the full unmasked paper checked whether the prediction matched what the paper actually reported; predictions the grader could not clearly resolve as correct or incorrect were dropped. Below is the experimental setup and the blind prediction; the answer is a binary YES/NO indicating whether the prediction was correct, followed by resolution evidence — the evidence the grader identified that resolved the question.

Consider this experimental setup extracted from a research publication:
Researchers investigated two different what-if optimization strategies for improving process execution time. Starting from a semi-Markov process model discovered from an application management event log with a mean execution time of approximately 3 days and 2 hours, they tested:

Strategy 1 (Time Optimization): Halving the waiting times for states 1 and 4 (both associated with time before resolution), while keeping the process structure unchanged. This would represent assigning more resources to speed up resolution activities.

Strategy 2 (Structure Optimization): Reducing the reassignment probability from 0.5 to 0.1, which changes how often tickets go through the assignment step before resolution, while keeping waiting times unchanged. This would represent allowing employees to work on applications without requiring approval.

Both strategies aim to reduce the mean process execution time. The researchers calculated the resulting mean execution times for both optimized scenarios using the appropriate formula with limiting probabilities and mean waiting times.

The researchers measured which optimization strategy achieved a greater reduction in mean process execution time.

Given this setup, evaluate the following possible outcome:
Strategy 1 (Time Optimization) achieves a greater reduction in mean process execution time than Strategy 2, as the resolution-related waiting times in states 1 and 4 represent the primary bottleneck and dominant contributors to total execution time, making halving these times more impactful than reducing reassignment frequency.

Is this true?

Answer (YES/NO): YES